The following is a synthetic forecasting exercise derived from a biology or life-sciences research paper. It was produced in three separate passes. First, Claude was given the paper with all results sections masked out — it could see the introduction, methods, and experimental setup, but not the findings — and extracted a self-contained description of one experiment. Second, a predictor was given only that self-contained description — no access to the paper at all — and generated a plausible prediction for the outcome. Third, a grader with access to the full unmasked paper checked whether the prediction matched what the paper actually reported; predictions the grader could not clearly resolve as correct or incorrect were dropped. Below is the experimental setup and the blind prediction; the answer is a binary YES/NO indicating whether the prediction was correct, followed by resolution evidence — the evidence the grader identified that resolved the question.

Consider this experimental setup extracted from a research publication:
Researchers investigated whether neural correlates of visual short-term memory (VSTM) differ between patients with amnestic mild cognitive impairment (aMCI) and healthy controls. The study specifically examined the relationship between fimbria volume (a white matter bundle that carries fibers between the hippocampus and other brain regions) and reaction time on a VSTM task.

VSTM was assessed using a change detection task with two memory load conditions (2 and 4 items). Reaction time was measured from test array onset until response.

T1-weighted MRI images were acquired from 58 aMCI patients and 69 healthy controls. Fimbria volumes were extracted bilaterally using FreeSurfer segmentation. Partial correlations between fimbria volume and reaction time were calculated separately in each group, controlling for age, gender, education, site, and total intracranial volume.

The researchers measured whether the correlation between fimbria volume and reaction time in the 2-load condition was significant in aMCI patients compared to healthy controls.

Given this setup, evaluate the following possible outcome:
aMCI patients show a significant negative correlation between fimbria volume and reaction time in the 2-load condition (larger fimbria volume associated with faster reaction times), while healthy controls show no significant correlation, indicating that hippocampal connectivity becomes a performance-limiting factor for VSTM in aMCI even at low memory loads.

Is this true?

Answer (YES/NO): NO